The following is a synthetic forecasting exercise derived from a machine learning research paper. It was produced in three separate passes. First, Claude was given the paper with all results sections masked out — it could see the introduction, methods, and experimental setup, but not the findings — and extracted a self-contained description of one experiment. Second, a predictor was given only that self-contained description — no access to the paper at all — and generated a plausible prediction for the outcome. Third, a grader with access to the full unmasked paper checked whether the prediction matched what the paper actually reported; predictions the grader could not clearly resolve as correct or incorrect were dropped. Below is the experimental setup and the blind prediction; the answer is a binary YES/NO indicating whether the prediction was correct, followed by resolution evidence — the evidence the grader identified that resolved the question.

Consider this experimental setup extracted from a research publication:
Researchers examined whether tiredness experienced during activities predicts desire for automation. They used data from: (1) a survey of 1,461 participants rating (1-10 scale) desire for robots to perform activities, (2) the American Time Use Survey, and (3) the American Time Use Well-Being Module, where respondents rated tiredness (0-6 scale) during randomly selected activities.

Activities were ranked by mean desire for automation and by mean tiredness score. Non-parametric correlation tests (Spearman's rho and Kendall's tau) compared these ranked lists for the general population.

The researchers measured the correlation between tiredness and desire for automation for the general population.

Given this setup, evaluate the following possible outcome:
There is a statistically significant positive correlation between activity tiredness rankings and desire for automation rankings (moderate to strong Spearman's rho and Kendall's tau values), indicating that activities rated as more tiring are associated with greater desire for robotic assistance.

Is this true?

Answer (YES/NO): NO